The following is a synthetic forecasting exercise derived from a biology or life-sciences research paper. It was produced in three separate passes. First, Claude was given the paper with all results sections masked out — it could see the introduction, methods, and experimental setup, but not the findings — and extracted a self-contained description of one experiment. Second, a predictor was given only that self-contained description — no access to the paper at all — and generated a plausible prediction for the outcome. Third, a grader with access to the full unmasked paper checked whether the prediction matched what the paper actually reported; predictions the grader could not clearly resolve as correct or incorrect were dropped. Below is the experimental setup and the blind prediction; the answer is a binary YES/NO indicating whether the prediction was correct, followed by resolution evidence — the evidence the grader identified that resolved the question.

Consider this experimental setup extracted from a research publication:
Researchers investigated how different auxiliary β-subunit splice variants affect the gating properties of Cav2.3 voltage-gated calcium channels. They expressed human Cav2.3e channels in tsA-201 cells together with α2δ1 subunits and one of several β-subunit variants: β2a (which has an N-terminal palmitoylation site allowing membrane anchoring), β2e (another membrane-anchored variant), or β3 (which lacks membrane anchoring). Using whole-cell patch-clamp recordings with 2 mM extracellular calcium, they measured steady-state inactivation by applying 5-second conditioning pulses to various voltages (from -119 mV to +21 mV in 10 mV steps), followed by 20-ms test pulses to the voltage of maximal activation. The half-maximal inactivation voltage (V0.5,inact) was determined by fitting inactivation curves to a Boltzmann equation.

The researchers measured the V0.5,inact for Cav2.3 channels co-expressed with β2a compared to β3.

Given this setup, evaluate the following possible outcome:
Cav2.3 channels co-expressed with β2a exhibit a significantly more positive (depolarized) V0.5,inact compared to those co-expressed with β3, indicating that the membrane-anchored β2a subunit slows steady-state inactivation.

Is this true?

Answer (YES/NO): YES